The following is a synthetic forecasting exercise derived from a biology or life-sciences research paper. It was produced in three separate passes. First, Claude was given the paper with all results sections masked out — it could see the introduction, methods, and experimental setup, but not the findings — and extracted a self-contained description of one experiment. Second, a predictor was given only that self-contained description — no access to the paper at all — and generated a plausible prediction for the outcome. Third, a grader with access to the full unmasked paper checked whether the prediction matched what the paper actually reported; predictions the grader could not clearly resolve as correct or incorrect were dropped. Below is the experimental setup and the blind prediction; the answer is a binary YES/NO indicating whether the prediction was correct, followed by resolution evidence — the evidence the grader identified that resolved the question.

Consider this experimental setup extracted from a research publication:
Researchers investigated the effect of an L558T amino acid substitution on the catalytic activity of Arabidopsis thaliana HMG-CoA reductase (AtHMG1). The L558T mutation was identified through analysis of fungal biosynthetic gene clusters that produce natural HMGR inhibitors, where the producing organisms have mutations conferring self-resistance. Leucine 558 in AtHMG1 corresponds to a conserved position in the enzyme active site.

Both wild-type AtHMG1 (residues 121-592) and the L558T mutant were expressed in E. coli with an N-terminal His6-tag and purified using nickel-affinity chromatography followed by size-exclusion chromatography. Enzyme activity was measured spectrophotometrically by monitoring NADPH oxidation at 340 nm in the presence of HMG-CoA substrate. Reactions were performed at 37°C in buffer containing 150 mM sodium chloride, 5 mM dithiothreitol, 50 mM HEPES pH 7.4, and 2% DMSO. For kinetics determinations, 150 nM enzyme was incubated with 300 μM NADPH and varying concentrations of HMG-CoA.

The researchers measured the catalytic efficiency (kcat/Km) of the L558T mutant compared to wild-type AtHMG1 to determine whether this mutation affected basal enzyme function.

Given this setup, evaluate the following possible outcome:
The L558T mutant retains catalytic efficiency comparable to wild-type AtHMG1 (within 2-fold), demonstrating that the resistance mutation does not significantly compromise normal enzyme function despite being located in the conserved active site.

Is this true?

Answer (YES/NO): NO